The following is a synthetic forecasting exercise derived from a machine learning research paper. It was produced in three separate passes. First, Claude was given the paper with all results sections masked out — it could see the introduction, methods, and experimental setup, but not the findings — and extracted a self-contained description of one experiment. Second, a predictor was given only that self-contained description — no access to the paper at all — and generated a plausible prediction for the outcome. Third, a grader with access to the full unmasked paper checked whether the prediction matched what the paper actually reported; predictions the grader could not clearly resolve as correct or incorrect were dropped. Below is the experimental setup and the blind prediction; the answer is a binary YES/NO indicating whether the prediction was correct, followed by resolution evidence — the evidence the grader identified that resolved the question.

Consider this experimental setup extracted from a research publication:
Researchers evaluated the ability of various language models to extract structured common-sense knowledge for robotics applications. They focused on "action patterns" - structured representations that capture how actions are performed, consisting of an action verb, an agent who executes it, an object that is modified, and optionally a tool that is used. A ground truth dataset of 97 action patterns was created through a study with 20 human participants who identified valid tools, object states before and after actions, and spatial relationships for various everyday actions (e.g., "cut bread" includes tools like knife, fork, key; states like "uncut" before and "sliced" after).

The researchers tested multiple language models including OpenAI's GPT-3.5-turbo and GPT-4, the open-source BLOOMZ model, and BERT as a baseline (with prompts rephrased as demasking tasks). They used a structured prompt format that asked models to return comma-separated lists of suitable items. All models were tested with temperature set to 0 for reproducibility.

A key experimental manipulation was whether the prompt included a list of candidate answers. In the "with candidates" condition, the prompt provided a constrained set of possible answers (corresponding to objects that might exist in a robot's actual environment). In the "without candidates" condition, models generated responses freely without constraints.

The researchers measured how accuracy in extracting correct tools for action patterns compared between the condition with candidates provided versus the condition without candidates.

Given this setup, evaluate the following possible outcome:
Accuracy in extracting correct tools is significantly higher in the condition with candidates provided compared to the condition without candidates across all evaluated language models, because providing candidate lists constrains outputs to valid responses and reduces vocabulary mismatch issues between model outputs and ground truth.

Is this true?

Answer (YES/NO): YES